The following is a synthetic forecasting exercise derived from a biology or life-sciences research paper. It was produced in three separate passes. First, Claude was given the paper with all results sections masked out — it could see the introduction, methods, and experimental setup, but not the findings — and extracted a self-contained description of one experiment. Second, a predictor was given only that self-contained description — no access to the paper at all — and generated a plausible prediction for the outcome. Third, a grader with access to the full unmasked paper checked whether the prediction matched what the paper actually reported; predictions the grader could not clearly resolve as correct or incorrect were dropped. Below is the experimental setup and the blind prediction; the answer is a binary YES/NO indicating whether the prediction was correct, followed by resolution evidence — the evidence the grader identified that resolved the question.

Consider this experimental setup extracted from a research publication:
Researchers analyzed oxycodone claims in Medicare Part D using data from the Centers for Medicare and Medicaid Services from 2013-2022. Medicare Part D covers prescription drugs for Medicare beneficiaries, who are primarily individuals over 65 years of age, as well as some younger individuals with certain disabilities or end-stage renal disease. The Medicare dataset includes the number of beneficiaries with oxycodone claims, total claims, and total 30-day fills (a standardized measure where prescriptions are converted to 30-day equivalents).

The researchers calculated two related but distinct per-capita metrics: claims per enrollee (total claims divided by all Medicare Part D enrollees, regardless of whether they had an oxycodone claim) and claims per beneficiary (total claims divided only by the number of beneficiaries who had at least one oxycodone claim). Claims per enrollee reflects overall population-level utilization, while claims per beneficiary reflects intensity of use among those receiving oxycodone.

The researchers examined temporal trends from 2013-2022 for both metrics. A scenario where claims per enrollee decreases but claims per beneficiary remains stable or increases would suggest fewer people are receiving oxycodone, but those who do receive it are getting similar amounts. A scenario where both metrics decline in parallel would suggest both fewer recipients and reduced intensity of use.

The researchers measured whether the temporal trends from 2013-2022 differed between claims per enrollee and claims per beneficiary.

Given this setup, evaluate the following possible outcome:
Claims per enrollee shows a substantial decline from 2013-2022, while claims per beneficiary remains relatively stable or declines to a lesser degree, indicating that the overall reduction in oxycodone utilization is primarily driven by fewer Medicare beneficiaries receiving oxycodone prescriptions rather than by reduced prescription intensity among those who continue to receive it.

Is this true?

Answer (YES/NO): YES